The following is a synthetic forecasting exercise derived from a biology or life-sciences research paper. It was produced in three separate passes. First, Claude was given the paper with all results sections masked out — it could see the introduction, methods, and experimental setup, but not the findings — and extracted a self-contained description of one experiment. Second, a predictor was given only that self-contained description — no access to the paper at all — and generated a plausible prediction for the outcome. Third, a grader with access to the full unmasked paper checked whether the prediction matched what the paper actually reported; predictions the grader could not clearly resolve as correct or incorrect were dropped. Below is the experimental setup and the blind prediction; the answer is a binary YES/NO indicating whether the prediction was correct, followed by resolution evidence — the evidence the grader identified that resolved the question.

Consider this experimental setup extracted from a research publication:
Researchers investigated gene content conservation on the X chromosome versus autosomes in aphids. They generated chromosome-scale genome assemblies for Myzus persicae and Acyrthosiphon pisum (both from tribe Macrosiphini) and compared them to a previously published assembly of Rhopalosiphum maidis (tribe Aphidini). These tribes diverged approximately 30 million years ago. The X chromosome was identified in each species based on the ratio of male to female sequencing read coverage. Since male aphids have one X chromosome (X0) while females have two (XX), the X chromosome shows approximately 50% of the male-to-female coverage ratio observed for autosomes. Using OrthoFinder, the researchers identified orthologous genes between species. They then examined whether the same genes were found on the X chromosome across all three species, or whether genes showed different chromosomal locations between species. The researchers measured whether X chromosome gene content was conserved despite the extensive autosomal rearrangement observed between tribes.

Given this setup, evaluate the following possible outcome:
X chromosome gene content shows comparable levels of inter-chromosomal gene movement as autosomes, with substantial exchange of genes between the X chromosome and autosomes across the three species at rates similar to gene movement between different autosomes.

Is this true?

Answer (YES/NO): NO